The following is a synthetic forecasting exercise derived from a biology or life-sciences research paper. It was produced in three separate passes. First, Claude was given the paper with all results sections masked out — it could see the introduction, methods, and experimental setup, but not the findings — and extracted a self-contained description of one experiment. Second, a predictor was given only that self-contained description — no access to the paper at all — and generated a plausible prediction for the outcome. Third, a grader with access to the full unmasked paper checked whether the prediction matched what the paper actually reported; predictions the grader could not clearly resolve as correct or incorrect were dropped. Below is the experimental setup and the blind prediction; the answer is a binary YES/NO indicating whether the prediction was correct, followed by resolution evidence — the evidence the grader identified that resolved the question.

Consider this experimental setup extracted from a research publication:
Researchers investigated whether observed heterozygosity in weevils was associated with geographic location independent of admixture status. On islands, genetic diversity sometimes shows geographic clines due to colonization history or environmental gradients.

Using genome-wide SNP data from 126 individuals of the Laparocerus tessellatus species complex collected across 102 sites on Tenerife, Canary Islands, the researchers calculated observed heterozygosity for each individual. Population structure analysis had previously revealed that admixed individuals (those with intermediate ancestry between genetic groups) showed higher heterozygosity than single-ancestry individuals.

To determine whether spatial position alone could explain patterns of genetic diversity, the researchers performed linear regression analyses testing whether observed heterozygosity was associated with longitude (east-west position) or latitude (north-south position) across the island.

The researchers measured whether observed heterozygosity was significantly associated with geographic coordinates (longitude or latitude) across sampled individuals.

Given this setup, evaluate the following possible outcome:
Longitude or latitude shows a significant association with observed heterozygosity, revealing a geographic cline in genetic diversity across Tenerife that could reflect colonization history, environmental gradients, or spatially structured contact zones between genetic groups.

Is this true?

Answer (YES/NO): NO